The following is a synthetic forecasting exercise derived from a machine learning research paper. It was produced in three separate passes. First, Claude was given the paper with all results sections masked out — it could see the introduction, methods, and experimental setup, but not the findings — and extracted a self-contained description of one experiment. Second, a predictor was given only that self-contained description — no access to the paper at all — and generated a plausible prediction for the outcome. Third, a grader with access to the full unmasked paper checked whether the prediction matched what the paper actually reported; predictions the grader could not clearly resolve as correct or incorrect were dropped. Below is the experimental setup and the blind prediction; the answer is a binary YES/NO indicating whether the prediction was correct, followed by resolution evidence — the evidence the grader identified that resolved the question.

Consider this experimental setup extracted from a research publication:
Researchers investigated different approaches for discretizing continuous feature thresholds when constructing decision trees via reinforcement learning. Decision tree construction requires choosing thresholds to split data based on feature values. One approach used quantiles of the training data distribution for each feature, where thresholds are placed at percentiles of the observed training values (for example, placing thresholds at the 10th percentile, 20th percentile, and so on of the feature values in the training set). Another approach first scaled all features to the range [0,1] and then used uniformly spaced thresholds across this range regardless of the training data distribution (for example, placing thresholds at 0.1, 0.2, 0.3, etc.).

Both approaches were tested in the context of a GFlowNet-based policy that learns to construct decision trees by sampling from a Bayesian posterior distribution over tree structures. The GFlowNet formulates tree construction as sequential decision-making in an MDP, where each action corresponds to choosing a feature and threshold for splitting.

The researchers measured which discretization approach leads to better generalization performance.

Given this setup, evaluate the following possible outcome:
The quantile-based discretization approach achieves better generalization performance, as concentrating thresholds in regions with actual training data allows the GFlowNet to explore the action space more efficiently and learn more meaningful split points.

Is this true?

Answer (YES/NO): NO